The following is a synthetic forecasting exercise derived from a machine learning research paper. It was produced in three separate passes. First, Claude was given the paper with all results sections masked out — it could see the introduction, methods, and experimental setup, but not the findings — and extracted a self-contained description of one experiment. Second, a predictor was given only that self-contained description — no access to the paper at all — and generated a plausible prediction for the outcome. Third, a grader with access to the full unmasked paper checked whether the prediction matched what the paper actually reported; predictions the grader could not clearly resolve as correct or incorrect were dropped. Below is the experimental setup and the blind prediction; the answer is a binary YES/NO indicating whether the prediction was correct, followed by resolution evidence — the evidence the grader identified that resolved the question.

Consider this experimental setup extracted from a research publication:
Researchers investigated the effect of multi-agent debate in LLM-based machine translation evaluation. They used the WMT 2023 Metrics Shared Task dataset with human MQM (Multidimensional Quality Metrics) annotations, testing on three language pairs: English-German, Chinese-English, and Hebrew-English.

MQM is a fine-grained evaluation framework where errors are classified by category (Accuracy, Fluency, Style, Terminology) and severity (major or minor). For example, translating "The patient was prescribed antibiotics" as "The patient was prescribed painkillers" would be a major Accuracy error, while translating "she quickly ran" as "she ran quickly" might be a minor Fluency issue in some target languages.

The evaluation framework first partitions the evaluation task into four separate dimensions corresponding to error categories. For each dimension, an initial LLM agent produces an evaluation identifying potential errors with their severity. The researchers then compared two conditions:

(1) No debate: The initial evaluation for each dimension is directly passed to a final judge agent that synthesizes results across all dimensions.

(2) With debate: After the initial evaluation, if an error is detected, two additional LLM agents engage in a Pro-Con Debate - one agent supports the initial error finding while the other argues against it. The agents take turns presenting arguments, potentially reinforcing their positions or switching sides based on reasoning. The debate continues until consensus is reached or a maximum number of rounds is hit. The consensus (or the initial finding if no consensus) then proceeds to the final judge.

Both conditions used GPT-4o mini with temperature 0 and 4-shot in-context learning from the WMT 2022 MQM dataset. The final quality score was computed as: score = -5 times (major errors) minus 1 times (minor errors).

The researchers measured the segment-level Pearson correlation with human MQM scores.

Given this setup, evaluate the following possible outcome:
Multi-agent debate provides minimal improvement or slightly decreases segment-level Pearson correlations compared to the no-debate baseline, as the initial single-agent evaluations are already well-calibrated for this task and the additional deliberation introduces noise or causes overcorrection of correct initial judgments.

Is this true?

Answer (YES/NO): YES